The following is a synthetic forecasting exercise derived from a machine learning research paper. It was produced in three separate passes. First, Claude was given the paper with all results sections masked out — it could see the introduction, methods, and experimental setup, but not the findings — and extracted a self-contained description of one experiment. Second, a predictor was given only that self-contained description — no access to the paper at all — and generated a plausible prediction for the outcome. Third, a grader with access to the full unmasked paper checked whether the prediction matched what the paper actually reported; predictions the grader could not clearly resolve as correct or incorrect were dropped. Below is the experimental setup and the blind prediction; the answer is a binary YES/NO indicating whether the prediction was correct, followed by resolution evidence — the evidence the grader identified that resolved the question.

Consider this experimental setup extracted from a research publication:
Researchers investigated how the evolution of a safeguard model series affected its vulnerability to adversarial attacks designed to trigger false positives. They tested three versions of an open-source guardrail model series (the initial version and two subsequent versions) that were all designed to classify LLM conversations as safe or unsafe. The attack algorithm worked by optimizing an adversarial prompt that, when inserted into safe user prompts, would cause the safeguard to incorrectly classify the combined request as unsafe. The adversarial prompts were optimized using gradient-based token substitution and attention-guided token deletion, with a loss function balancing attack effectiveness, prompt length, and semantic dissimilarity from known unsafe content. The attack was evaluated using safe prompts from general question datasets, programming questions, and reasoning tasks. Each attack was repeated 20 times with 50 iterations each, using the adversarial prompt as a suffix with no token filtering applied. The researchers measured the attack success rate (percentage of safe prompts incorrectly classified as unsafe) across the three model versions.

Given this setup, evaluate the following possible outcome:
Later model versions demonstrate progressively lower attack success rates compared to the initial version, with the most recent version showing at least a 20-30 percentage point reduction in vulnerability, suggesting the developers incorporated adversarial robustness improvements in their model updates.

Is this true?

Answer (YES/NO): NO